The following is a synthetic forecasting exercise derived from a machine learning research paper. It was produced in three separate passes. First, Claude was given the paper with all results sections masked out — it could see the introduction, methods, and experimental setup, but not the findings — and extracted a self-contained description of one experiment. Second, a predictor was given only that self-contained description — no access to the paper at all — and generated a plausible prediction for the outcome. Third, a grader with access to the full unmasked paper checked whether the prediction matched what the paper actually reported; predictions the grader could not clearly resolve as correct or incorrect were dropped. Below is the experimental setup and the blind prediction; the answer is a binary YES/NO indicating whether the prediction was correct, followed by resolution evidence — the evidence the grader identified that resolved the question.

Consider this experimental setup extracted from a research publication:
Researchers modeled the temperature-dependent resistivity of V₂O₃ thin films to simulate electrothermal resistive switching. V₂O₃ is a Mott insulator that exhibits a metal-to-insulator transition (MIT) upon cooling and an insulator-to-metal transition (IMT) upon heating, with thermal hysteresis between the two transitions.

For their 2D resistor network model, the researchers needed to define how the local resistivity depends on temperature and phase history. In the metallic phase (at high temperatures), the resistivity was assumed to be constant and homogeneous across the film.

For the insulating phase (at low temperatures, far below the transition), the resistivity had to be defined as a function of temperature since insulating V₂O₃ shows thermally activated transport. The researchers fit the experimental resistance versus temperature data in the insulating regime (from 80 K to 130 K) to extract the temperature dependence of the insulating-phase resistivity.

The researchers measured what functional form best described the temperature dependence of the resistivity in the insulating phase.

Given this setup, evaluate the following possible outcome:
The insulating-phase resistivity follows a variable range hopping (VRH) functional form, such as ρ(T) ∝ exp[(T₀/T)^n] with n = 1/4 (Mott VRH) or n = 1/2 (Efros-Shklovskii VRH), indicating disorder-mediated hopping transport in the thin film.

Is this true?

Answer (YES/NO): NO